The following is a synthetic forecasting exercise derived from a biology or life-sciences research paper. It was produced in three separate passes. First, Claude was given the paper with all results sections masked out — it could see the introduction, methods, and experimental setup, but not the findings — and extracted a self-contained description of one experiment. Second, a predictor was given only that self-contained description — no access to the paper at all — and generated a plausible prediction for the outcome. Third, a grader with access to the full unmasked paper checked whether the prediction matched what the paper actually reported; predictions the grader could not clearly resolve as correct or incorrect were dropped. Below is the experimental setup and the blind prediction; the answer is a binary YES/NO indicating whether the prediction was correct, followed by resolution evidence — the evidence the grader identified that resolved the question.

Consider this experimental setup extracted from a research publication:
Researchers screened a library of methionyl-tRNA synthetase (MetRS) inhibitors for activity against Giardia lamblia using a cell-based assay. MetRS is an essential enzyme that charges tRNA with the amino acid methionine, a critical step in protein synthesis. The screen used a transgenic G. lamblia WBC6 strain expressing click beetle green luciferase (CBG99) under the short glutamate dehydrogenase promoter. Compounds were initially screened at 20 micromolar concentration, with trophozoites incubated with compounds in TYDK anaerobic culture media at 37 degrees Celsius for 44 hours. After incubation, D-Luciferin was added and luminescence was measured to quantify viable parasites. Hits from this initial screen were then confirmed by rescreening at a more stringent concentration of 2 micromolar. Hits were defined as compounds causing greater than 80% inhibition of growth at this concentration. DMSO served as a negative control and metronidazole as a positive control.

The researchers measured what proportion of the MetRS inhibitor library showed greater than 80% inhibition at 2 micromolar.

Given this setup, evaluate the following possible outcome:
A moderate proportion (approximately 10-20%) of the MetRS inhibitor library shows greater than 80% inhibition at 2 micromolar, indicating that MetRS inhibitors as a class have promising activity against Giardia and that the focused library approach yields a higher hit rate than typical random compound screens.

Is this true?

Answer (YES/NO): NO